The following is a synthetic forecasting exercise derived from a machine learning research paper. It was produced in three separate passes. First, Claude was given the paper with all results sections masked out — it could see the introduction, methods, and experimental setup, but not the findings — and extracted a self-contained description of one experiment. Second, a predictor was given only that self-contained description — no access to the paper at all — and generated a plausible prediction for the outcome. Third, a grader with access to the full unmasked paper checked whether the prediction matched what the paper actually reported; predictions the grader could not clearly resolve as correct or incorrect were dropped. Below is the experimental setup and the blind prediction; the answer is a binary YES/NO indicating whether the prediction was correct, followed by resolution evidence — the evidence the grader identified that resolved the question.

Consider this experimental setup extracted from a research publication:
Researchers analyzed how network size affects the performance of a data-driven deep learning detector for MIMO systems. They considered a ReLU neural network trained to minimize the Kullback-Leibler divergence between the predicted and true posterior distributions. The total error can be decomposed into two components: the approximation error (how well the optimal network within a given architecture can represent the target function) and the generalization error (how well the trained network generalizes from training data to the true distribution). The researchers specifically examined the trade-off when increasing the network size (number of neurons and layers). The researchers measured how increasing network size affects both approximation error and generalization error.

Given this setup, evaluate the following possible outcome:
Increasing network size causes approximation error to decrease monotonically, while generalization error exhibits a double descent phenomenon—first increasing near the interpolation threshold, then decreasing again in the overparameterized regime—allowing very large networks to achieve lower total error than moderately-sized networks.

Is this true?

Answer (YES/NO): NO